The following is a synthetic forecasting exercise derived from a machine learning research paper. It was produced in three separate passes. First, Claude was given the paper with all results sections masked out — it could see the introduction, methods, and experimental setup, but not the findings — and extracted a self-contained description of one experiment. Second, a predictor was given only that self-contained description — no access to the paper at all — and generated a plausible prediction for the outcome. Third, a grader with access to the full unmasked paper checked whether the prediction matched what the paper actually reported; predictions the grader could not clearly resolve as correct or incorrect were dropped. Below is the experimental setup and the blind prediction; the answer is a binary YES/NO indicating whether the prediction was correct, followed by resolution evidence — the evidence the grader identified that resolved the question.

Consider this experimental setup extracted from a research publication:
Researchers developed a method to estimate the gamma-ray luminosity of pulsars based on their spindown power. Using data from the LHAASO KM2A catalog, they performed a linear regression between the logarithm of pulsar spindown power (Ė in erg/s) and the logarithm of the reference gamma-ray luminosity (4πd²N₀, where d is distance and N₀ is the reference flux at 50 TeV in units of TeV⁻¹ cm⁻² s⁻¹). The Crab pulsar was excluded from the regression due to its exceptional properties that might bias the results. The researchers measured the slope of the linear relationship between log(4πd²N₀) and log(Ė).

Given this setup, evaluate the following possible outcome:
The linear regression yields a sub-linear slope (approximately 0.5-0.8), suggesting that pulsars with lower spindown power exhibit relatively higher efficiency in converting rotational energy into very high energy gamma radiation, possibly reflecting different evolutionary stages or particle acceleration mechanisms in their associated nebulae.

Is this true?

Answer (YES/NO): YES